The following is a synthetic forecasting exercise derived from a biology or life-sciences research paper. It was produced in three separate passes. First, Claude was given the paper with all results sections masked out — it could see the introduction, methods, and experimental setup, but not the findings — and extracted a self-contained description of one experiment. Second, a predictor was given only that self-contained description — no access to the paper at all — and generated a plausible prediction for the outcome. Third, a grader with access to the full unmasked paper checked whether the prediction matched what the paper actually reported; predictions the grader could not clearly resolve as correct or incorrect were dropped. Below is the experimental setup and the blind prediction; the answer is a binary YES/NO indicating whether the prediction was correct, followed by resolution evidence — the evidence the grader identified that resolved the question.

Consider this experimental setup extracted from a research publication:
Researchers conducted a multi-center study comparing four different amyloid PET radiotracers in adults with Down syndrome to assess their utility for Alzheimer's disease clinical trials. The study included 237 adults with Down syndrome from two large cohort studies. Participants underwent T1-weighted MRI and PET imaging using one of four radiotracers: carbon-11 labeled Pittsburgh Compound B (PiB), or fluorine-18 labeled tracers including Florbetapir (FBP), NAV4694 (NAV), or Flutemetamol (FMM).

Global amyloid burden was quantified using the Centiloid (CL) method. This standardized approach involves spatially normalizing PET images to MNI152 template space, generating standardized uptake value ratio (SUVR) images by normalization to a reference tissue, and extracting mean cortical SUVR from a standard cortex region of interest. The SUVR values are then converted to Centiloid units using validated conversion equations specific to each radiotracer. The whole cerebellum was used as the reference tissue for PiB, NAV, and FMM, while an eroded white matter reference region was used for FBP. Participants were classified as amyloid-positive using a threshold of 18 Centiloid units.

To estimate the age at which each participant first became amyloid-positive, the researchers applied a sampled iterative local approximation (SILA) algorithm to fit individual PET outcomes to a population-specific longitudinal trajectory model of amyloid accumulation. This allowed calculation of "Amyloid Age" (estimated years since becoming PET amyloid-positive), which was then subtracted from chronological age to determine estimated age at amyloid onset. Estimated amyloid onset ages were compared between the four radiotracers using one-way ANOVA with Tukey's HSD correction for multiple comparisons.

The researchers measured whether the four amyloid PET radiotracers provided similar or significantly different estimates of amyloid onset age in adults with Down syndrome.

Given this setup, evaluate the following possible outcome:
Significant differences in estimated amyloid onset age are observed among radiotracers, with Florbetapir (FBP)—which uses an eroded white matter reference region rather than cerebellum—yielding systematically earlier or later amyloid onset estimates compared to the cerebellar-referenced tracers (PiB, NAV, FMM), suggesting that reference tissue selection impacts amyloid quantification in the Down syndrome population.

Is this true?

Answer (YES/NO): NO